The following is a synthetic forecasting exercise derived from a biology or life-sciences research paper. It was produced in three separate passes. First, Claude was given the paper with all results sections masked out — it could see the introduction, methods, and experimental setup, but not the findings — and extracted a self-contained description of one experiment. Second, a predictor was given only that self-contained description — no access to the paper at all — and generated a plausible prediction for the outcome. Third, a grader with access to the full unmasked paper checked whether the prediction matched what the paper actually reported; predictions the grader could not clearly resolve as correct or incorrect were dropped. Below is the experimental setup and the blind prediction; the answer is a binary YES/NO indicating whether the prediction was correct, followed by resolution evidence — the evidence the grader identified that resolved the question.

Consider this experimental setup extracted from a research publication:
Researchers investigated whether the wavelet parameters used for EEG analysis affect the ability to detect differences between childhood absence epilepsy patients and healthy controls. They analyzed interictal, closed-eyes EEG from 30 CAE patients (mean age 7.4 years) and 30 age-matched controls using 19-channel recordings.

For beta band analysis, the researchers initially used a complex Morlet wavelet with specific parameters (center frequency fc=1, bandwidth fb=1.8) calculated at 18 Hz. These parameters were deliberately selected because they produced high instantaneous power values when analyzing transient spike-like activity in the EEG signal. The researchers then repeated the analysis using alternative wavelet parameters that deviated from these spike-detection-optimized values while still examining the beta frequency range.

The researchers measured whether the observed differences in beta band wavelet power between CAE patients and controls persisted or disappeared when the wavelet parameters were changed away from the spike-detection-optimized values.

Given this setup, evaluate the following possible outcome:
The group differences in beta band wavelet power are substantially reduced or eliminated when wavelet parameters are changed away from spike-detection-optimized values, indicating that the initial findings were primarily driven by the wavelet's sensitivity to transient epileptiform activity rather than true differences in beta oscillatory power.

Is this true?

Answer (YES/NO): YES